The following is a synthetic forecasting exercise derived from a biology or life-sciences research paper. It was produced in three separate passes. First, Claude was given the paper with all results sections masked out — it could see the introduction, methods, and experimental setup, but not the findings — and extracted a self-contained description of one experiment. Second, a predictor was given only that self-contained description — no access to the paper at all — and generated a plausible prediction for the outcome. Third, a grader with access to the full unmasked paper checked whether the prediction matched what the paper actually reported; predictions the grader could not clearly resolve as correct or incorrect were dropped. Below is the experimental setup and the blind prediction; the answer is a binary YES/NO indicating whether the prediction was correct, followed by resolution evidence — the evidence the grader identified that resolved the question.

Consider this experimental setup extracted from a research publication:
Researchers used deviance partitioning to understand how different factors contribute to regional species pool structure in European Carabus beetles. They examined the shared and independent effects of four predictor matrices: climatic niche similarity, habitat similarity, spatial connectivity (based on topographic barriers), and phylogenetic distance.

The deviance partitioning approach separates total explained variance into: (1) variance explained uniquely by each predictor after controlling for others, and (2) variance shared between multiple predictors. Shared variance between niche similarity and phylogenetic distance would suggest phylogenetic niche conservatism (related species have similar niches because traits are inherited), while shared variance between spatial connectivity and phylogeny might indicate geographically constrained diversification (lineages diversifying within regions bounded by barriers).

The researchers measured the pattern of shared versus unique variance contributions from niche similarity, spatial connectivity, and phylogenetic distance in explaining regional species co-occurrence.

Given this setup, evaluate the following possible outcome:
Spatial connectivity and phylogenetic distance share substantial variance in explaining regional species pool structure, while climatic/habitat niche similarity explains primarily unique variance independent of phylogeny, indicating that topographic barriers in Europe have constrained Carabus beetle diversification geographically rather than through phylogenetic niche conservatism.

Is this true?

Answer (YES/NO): NO